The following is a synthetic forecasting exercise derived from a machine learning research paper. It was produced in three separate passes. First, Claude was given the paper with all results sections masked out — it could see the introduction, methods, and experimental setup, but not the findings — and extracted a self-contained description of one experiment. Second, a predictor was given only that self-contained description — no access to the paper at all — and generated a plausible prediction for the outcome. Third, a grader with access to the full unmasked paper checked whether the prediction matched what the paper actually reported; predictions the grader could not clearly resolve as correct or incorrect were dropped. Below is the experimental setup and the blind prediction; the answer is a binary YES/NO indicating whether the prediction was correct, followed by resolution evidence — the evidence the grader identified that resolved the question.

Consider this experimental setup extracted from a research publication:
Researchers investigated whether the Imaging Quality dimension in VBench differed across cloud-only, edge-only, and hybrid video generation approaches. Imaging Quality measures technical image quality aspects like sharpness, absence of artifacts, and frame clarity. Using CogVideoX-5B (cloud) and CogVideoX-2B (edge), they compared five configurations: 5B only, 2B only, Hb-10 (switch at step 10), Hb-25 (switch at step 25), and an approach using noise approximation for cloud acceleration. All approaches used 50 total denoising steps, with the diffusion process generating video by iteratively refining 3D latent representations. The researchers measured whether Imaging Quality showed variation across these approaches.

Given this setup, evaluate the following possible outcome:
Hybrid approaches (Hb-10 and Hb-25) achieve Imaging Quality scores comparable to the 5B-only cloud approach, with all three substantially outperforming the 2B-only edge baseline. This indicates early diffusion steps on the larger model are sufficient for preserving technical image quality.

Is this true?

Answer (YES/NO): NO